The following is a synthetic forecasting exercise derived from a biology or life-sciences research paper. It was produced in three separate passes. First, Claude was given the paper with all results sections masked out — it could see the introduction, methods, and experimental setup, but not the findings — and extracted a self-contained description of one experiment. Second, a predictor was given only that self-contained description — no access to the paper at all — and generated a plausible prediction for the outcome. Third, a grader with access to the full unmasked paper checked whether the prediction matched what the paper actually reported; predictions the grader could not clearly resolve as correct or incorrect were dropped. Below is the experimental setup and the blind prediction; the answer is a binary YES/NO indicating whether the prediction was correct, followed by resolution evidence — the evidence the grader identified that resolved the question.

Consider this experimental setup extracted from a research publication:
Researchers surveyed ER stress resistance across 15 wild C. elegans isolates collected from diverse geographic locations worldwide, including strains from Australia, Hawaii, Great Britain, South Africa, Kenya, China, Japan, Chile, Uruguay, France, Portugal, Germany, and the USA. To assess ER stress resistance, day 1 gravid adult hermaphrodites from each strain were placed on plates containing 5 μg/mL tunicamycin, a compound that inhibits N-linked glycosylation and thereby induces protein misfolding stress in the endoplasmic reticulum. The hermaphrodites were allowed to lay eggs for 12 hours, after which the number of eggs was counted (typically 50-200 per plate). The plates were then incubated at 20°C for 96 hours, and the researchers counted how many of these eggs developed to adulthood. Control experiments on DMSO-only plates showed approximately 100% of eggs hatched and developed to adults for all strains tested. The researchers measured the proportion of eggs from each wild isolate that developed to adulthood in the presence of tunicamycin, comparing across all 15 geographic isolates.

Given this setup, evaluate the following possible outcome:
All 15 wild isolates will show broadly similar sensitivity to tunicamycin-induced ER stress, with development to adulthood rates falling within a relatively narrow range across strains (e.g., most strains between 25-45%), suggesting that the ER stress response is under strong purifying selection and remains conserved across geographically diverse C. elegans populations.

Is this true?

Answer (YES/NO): NO